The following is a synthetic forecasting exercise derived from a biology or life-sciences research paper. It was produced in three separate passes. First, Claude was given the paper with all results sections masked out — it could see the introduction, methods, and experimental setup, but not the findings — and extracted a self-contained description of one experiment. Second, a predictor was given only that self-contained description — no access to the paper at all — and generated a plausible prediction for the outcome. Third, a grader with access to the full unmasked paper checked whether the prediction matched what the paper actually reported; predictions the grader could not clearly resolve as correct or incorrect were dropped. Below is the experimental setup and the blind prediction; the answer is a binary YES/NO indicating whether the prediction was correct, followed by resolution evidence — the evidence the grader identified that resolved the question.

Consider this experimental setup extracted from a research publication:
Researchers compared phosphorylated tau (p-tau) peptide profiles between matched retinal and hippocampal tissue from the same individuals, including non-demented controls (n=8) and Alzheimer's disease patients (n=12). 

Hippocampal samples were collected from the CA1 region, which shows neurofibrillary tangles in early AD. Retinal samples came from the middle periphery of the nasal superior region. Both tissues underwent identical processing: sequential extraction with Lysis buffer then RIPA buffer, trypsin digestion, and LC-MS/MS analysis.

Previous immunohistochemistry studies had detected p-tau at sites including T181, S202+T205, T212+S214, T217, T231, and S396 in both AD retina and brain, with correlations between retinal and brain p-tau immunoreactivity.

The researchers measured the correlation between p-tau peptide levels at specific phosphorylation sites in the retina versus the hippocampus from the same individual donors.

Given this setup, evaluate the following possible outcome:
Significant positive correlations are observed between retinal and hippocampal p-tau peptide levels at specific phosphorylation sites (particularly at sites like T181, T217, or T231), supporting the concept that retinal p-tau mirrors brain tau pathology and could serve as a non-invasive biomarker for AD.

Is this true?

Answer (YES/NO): NO